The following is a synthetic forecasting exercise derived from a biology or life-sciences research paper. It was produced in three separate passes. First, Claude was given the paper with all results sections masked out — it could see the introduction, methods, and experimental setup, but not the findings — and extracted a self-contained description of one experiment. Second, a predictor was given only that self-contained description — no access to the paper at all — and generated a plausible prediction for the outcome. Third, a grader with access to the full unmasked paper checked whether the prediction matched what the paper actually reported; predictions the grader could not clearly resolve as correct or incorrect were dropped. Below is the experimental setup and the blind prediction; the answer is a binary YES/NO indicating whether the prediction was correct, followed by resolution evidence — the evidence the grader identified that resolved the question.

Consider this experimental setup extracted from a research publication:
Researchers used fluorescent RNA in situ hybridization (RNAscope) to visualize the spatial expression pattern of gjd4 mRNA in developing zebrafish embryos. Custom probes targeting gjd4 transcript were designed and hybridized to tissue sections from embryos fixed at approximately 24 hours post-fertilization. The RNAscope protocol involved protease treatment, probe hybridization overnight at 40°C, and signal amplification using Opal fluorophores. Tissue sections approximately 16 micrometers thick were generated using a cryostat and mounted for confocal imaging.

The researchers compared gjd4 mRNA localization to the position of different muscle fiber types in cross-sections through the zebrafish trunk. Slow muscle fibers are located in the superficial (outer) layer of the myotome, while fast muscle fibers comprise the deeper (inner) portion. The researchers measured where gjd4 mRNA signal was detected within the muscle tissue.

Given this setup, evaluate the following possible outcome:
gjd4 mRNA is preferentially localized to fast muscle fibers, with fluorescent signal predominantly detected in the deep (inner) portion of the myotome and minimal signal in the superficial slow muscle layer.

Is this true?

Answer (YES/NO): NO